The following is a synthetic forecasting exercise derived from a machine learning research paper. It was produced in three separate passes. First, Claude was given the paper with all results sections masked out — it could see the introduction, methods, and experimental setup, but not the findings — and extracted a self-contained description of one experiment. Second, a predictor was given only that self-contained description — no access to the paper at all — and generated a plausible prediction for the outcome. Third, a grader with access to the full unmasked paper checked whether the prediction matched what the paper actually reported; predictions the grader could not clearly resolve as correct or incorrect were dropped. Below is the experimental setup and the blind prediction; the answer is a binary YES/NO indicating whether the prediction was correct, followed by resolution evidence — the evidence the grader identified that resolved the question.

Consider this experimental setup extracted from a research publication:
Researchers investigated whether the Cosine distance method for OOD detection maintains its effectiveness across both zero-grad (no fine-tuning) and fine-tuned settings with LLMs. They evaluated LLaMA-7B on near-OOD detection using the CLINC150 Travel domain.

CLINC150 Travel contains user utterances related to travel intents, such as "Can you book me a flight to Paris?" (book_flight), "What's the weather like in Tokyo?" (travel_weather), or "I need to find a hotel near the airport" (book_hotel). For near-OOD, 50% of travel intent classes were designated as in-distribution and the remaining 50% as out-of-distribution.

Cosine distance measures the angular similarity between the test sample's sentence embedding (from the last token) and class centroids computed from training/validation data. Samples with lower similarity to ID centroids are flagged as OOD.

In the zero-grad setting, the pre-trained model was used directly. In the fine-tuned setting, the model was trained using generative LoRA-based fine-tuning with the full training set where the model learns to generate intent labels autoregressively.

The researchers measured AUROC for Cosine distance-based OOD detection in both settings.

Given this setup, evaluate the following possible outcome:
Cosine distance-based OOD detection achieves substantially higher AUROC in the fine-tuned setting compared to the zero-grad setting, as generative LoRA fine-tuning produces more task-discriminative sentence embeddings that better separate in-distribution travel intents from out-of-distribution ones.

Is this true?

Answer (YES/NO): YES